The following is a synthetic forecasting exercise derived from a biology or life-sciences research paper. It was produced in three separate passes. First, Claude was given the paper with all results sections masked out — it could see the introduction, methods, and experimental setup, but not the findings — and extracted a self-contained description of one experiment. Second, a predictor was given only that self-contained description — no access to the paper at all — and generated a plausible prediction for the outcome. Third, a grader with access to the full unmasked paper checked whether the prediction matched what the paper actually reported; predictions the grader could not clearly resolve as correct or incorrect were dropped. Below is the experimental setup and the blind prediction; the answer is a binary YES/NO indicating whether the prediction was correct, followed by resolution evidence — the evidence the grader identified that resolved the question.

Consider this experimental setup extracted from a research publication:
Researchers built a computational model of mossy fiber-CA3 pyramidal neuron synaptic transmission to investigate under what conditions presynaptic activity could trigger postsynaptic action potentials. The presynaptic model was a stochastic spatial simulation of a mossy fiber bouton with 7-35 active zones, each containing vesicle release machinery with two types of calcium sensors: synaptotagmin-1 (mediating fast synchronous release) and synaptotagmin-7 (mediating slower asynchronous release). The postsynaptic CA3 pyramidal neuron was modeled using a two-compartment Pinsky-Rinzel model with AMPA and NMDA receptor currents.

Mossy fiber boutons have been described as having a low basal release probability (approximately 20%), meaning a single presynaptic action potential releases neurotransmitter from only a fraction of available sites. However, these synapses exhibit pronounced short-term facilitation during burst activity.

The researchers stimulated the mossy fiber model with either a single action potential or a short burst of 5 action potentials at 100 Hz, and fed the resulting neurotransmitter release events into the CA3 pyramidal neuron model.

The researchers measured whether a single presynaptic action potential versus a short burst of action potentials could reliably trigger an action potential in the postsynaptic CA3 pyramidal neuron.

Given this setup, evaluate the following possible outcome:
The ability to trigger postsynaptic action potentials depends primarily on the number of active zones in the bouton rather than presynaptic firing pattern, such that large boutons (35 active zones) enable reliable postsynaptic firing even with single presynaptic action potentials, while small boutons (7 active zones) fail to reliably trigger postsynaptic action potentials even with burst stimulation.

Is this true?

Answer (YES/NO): NO